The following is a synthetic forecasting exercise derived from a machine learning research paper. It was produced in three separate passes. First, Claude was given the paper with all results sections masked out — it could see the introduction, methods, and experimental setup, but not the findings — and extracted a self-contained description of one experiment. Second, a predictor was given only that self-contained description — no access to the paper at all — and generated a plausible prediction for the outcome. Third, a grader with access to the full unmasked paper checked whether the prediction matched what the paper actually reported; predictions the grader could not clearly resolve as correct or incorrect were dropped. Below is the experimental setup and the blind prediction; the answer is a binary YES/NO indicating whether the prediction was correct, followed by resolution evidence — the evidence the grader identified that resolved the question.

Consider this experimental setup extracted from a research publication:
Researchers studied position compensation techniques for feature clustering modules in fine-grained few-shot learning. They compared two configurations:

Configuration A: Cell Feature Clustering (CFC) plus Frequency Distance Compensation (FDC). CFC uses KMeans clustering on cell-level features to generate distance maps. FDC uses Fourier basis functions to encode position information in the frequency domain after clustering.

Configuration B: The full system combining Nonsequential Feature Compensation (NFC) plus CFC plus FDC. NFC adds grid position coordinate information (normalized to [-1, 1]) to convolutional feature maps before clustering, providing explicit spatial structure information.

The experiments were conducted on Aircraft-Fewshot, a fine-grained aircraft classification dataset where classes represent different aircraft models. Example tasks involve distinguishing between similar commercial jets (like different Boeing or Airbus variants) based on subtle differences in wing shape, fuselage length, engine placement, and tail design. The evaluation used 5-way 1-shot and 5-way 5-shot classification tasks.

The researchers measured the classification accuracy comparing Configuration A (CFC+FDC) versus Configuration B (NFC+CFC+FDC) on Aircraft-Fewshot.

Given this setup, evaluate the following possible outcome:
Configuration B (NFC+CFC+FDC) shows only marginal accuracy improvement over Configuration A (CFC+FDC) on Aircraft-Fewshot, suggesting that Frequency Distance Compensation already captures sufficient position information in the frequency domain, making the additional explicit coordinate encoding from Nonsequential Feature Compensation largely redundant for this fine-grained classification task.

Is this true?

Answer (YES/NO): NO